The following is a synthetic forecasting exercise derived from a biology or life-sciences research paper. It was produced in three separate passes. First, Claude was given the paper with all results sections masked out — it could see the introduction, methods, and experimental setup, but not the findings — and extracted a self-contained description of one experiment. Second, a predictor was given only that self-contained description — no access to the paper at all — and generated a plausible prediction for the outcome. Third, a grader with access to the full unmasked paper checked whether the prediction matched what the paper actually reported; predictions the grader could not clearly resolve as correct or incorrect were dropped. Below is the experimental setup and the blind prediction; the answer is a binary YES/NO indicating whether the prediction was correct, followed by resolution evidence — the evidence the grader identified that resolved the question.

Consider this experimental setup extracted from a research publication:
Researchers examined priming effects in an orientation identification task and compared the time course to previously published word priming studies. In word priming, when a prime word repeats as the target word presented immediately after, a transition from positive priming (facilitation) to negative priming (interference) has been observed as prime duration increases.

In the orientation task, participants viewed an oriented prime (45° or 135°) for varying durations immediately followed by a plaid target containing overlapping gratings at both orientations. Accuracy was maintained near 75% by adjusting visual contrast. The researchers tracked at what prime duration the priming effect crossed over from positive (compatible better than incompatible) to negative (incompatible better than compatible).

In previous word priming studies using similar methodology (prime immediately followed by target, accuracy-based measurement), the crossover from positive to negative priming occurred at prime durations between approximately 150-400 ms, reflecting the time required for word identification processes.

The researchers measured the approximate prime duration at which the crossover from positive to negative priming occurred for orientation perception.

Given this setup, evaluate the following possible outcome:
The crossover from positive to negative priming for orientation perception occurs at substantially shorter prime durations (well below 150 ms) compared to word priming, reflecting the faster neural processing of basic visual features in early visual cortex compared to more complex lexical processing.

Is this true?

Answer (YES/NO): YES